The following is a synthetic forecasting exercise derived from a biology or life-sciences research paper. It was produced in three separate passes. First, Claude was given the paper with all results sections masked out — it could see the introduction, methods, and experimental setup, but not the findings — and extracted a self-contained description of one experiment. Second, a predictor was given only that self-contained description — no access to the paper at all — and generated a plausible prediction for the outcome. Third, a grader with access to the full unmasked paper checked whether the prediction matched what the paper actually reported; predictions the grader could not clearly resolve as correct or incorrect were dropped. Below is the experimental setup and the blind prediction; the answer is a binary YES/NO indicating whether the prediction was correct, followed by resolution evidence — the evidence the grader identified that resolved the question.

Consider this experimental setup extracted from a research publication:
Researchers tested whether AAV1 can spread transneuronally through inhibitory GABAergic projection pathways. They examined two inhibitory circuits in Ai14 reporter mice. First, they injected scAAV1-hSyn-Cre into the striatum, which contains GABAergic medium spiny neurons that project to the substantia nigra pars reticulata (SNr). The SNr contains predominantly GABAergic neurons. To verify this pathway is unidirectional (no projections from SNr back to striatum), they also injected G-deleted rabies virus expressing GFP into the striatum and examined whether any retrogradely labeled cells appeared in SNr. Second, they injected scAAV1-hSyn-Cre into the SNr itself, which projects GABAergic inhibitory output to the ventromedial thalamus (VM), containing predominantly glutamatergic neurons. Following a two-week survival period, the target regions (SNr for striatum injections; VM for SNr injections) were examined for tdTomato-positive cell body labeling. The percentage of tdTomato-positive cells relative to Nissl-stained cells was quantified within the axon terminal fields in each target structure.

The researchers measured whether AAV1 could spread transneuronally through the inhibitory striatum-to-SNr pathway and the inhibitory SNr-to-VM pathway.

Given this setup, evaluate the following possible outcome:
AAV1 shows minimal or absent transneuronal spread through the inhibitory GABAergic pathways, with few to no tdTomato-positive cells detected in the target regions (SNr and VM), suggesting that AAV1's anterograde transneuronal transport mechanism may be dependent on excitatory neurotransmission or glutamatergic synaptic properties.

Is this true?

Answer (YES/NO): NO